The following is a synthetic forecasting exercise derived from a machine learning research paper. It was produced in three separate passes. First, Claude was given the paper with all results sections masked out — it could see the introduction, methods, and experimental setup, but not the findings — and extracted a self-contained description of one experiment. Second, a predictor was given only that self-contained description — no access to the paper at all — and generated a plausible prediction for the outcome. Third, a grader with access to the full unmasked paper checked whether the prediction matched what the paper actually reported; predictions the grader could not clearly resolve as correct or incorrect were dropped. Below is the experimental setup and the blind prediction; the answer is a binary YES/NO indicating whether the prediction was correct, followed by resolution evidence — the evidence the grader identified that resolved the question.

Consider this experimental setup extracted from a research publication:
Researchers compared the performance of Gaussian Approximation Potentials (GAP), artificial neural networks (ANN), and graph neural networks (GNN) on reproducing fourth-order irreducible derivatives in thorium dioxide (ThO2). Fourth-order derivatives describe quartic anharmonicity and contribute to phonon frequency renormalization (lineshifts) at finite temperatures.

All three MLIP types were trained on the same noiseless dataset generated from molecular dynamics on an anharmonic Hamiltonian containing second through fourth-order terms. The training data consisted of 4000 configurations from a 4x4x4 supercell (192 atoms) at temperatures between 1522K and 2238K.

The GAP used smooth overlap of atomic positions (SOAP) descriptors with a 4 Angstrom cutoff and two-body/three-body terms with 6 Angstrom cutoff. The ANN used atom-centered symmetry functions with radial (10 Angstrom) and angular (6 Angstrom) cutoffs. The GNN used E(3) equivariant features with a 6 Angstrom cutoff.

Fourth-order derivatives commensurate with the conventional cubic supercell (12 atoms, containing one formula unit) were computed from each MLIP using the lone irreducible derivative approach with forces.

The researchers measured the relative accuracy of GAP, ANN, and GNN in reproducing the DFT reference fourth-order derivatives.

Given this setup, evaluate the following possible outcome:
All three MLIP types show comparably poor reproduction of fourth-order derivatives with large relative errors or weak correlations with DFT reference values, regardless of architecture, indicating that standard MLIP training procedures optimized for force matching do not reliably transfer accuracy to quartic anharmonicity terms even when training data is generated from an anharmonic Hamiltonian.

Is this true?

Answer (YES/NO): NO